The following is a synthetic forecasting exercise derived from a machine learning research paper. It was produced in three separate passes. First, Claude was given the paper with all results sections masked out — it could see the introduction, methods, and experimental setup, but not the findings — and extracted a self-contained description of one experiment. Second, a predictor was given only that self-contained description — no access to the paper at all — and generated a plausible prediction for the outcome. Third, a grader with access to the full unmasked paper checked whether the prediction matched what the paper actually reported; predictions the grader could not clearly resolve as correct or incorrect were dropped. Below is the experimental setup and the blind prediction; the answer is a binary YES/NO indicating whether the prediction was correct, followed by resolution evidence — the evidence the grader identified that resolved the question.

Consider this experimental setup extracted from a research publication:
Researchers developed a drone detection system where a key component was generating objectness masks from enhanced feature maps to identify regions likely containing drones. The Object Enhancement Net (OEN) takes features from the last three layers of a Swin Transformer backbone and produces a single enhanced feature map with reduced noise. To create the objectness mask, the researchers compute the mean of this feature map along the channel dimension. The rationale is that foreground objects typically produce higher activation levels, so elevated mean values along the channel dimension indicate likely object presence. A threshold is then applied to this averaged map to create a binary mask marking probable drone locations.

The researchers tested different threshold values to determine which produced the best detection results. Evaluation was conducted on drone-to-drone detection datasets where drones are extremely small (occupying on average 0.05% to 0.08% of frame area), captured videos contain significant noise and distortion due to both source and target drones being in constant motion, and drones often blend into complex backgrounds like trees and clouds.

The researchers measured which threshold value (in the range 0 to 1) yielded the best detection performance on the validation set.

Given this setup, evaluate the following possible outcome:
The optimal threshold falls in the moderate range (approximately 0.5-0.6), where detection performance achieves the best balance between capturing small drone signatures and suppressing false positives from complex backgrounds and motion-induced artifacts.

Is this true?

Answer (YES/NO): YES